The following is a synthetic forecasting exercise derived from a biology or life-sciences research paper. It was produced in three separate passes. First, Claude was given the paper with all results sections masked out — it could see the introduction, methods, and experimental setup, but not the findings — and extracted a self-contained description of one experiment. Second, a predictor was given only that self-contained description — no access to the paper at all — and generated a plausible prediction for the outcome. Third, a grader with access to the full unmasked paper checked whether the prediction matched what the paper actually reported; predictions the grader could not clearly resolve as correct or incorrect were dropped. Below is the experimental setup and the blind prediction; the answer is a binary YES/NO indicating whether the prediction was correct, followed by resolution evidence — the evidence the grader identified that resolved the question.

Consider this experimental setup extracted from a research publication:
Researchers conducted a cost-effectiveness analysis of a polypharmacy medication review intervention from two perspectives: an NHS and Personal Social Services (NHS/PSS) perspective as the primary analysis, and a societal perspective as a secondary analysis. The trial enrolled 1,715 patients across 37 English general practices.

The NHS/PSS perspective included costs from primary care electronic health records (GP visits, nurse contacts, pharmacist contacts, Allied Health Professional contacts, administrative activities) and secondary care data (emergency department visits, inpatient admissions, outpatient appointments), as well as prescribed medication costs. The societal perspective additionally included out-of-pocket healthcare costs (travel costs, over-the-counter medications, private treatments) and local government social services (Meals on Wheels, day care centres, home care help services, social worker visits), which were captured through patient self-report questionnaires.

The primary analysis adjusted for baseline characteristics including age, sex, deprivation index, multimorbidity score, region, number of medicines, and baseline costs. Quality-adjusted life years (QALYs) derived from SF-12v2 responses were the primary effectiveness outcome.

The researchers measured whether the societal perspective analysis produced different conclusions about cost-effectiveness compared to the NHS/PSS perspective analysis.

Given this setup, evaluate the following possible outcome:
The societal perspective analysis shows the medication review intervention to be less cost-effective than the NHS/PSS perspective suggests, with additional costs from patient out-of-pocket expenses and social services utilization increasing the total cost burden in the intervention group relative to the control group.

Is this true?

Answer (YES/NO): NO